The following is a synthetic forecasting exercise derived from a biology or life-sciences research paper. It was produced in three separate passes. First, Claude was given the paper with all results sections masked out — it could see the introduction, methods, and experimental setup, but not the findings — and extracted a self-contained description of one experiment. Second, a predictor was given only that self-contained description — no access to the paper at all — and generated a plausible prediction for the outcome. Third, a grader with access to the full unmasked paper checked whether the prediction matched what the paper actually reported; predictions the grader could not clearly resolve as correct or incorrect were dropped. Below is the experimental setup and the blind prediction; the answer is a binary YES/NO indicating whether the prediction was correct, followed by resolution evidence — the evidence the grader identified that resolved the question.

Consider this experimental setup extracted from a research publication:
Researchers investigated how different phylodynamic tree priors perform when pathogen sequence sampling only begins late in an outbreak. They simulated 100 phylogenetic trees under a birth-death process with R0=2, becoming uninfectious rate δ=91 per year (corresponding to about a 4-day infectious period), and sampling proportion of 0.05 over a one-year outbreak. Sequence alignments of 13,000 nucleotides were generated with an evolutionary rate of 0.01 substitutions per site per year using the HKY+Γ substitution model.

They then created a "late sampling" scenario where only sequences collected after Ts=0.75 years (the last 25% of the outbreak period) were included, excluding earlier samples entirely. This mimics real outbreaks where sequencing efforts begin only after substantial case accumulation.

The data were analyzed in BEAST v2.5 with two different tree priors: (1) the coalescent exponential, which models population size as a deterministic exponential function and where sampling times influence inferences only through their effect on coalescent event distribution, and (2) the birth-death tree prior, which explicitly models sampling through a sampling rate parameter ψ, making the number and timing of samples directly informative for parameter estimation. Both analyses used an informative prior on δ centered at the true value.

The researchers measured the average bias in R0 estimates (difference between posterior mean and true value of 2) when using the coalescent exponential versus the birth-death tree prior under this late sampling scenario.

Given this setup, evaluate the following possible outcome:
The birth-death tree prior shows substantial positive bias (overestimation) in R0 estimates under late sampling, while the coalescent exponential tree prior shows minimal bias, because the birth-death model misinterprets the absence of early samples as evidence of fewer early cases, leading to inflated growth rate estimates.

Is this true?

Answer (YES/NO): YES